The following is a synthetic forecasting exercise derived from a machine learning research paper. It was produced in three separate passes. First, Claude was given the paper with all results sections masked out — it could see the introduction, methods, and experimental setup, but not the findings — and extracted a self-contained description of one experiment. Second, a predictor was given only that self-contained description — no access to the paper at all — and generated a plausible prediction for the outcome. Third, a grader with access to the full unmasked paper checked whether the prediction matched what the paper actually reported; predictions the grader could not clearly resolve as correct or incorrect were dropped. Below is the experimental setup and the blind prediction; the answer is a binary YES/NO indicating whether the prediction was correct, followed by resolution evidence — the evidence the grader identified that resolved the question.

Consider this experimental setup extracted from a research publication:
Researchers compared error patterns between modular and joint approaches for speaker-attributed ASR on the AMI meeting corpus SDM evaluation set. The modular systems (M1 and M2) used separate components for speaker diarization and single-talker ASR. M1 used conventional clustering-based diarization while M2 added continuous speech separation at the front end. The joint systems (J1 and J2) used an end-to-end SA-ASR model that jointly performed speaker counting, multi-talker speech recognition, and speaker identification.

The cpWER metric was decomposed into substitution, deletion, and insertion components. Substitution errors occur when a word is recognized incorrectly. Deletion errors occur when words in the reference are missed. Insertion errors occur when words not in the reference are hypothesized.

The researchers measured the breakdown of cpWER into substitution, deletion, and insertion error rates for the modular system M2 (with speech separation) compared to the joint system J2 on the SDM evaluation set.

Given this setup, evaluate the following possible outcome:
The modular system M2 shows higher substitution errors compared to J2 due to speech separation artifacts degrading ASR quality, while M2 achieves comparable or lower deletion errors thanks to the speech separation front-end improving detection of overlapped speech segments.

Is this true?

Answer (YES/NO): NO